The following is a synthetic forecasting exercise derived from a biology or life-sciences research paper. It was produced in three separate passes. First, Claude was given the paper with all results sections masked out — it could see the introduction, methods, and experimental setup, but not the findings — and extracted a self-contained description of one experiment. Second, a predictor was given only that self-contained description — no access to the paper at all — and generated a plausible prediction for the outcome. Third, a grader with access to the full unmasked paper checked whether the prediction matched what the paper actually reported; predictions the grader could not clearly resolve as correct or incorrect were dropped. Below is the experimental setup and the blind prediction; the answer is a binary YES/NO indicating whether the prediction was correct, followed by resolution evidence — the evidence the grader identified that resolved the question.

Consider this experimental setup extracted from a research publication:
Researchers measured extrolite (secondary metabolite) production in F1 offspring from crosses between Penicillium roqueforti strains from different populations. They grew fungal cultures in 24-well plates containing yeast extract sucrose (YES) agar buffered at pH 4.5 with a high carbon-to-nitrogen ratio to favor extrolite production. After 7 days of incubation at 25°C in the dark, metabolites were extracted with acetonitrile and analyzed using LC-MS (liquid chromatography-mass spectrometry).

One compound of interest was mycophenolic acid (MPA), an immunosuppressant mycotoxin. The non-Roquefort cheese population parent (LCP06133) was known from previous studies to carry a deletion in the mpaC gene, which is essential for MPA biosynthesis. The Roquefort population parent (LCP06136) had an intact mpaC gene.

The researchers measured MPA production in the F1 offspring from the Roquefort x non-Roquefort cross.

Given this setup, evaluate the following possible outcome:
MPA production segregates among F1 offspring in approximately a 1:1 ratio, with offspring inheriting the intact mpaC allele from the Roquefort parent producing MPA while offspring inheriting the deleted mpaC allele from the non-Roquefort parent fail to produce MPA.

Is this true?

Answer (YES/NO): YES